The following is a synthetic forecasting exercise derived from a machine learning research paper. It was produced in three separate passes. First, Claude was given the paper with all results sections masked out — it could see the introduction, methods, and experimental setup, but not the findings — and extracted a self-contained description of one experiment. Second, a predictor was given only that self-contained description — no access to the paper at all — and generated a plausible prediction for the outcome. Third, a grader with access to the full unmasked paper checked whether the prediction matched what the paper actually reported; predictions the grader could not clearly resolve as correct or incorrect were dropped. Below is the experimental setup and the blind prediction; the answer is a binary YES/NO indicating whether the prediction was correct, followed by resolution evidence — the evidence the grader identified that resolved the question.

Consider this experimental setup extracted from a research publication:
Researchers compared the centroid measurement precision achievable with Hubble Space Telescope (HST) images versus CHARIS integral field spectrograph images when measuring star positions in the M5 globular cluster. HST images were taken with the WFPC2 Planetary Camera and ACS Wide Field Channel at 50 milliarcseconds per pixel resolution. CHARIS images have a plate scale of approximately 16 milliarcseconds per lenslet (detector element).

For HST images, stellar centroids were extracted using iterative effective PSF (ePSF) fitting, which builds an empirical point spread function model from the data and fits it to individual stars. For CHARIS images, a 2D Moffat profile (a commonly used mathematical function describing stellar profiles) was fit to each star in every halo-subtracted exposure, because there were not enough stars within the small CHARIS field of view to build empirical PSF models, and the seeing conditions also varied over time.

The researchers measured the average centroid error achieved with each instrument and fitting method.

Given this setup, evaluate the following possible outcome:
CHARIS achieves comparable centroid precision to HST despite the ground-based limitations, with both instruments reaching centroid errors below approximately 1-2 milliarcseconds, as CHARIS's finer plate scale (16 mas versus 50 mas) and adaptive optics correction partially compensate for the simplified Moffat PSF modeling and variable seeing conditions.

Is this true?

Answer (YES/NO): NO